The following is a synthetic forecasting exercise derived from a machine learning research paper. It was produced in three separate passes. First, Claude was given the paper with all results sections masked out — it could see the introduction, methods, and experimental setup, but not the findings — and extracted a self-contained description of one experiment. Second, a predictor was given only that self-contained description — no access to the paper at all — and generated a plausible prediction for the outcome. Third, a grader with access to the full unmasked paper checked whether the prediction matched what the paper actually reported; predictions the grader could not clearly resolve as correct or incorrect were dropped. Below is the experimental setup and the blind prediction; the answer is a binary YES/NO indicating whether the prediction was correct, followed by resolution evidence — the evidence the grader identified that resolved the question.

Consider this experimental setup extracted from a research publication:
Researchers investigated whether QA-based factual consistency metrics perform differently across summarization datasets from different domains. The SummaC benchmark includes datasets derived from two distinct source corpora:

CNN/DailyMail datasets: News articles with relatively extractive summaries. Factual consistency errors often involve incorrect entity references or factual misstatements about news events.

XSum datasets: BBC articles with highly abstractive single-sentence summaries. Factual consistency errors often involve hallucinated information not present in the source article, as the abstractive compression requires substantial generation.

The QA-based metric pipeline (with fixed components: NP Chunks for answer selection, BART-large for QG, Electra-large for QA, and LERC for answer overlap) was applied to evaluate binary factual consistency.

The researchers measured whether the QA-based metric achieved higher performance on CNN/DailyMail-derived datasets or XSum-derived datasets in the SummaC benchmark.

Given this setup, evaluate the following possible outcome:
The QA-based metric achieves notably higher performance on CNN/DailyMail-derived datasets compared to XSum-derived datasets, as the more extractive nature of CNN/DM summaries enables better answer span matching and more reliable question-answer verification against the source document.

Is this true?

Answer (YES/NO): YES